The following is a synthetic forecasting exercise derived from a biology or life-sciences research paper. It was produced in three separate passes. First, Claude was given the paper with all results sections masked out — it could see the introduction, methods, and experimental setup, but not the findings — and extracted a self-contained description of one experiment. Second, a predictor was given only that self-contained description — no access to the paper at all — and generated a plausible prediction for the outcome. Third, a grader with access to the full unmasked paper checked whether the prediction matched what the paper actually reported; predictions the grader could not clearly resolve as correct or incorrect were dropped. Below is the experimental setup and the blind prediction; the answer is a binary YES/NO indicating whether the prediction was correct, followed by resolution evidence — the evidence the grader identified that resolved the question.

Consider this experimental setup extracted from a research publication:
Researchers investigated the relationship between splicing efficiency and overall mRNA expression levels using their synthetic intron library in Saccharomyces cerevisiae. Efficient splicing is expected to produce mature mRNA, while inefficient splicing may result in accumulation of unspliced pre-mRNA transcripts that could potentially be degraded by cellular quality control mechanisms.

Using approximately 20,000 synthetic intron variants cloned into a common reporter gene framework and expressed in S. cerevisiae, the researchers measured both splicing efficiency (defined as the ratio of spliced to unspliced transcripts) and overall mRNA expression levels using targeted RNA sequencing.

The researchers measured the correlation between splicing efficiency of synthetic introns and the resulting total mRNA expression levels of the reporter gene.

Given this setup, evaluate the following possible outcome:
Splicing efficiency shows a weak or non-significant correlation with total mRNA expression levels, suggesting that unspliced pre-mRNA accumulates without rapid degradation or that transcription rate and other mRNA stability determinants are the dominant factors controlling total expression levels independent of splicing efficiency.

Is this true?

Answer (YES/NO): NO